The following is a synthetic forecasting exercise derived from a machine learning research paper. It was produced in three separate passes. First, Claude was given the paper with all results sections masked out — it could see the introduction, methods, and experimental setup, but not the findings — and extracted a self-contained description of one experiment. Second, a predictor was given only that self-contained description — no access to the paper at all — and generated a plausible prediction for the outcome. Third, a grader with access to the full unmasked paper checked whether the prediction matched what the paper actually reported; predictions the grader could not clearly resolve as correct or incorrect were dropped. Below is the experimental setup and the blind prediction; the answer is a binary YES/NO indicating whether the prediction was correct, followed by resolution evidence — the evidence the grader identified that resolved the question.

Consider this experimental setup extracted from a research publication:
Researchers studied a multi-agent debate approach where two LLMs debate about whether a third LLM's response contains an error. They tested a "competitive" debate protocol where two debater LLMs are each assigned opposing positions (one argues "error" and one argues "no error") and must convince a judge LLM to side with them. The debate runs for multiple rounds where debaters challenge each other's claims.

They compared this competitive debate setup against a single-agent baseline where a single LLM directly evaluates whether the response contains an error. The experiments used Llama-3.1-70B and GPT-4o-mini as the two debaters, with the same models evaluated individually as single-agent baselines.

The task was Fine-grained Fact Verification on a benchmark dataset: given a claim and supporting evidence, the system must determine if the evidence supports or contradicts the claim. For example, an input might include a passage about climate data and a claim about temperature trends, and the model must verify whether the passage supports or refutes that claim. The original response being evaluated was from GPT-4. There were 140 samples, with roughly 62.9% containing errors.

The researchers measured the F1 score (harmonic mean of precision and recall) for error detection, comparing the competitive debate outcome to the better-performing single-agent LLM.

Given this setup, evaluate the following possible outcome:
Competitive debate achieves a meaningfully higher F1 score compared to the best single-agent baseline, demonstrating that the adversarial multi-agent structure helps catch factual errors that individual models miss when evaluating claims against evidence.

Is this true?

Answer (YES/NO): NO